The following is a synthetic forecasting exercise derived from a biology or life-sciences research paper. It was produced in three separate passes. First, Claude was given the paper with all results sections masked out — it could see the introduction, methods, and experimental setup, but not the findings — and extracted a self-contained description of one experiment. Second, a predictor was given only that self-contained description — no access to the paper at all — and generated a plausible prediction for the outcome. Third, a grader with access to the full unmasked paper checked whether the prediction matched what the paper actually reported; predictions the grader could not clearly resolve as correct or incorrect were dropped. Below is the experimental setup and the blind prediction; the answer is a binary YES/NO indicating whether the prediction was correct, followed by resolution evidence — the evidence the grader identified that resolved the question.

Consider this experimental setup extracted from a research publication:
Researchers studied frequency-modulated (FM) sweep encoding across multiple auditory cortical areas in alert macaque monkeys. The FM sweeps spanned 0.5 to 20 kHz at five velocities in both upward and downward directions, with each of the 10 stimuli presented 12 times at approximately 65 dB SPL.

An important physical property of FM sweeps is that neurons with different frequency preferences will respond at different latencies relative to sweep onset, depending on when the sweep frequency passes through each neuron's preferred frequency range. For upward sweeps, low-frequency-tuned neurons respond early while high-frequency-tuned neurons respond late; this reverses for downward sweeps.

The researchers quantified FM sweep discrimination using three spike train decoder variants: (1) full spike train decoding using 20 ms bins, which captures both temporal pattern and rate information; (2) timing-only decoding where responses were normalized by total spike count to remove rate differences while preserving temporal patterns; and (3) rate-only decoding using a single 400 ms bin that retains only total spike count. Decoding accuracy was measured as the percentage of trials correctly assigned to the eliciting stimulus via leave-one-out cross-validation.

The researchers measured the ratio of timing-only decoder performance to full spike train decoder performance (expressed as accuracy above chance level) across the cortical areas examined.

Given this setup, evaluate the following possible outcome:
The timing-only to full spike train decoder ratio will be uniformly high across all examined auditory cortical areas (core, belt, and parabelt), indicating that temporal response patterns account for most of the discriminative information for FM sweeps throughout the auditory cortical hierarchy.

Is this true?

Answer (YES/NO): NO